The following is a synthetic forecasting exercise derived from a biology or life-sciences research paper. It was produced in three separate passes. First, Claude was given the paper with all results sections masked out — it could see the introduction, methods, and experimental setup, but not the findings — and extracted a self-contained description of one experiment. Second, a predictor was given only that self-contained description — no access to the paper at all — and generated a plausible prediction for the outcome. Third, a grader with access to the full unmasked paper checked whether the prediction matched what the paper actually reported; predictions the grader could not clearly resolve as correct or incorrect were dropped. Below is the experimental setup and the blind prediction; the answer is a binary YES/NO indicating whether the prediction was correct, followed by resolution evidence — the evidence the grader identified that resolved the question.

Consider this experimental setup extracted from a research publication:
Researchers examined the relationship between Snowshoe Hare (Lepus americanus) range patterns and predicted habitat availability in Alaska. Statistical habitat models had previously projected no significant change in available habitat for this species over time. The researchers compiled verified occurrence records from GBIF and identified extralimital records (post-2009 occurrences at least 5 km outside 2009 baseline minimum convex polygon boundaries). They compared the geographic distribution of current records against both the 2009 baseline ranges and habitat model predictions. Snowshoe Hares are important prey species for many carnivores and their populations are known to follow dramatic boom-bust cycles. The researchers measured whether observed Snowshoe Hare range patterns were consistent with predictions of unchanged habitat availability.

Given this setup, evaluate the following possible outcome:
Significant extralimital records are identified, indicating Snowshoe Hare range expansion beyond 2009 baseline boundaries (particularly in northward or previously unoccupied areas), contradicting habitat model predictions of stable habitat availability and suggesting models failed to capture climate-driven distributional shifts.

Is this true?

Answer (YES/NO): NO